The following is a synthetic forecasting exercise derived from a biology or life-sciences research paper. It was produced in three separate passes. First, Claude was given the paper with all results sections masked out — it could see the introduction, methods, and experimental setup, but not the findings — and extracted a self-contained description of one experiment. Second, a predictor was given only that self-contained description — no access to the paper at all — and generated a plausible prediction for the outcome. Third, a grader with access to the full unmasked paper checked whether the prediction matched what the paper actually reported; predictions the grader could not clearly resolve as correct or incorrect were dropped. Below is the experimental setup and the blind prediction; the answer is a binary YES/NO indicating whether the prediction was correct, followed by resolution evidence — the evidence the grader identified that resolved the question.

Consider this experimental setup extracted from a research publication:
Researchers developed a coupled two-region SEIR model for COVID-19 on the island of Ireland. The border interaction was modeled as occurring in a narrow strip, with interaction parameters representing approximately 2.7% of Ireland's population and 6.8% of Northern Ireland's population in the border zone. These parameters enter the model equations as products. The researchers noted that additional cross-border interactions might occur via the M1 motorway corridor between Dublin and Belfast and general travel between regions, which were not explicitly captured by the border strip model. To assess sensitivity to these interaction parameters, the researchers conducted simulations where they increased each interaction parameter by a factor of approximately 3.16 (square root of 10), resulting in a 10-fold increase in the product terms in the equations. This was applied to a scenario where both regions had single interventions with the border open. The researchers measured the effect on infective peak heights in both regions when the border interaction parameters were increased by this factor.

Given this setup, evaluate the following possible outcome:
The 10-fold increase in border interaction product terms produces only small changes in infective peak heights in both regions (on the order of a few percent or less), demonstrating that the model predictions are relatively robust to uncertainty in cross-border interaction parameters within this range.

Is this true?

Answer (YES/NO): NO